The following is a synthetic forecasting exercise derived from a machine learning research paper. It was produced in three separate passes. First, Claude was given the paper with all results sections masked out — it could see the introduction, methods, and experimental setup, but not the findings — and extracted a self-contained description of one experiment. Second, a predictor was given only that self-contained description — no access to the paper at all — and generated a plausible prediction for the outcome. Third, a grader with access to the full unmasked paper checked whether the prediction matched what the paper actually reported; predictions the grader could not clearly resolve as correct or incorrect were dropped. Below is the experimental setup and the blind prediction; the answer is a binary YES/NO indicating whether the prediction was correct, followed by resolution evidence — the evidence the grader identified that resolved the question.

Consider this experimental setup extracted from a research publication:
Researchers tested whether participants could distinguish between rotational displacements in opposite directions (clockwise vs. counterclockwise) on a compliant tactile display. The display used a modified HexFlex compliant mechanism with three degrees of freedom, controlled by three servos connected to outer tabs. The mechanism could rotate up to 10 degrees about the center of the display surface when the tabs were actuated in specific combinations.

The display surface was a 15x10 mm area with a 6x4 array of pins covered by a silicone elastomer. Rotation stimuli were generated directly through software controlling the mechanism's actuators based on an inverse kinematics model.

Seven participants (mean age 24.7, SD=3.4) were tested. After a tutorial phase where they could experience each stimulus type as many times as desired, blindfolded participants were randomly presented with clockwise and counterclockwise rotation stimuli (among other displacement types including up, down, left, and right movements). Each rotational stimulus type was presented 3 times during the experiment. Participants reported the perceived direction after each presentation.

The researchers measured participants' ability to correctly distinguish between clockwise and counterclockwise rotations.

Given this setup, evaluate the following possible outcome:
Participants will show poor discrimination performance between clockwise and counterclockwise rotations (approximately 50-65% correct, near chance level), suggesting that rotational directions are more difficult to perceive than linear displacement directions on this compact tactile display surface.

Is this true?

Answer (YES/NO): NO